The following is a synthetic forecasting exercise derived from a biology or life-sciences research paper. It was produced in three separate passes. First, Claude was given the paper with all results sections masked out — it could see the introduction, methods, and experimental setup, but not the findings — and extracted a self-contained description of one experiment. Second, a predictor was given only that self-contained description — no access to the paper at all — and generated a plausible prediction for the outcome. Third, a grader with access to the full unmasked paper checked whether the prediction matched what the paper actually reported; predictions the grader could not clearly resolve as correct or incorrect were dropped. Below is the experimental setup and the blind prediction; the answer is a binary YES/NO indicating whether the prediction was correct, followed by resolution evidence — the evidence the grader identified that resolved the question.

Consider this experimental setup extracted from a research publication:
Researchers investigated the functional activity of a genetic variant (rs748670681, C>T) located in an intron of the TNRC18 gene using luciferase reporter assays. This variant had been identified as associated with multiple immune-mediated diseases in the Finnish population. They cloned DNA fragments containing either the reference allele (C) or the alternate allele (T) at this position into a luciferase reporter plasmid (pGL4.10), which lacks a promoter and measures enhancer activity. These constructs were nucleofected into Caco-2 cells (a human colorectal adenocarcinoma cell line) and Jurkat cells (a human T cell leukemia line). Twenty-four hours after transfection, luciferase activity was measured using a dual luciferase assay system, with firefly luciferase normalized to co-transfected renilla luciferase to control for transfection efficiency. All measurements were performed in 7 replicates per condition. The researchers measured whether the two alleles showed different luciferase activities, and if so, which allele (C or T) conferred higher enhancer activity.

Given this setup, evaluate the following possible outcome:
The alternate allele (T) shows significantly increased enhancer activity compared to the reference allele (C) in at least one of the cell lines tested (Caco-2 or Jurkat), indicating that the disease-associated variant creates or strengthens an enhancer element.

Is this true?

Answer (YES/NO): NO